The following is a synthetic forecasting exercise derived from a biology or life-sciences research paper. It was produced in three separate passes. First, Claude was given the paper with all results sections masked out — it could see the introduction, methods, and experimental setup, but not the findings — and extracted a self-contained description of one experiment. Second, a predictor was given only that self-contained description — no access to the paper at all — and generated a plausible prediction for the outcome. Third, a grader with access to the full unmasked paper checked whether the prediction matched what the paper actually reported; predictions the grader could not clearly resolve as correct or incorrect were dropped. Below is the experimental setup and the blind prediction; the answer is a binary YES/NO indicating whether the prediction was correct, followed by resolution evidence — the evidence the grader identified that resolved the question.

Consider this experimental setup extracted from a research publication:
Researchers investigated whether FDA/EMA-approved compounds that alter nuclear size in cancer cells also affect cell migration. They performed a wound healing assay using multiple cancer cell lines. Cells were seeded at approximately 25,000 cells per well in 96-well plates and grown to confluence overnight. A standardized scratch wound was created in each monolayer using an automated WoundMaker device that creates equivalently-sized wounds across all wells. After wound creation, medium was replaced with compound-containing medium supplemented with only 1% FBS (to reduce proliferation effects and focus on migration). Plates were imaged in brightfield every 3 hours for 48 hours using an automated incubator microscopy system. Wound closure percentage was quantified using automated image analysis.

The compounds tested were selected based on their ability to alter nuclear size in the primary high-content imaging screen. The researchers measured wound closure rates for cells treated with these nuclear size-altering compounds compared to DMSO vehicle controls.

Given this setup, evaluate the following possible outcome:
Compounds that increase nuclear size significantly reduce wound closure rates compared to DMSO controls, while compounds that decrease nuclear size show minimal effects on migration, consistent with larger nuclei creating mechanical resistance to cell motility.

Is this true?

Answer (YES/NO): NO